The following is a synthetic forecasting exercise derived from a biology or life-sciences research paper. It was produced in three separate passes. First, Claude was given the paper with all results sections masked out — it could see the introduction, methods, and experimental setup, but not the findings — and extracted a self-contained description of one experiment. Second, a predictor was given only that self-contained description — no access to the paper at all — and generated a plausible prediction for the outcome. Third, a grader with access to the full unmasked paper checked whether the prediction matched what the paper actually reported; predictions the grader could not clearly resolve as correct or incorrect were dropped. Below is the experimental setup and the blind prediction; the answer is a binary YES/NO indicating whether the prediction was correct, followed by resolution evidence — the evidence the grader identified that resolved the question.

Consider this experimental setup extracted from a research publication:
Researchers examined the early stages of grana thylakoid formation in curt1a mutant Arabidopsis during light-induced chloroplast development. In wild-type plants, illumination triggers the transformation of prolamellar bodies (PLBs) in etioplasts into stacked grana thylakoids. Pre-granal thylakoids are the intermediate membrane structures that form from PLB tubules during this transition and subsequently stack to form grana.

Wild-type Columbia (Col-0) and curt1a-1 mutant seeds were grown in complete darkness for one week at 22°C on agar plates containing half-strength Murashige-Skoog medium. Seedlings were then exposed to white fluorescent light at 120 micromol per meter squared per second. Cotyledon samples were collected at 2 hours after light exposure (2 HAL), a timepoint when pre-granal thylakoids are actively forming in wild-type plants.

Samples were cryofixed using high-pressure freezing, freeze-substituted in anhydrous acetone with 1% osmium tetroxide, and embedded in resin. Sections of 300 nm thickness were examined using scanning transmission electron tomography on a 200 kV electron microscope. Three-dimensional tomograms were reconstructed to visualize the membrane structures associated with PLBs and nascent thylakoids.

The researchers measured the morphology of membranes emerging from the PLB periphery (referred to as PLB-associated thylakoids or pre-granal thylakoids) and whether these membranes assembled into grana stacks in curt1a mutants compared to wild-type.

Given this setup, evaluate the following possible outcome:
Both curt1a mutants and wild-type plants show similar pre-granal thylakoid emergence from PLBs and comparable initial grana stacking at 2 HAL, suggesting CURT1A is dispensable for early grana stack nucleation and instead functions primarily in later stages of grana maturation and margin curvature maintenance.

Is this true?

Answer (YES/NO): NO